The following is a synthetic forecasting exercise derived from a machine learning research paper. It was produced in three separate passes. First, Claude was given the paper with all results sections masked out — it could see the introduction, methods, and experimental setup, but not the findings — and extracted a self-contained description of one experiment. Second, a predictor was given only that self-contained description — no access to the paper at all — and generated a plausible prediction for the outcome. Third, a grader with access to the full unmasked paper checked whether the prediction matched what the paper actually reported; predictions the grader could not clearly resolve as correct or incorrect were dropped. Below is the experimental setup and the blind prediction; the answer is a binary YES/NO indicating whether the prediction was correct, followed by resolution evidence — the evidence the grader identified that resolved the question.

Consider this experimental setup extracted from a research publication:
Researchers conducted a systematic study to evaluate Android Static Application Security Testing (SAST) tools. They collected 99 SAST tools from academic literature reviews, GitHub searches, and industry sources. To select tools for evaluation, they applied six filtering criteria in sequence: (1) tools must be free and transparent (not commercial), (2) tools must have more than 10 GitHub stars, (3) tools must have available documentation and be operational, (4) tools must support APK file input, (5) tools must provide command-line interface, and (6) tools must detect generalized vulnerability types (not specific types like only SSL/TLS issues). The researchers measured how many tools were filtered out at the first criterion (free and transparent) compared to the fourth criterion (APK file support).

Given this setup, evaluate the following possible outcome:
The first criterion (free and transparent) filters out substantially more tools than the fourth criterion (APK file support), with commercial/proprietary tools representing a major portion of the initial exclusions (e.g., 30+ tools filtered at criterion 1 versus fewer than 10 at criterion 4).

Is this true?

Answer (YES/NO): NO